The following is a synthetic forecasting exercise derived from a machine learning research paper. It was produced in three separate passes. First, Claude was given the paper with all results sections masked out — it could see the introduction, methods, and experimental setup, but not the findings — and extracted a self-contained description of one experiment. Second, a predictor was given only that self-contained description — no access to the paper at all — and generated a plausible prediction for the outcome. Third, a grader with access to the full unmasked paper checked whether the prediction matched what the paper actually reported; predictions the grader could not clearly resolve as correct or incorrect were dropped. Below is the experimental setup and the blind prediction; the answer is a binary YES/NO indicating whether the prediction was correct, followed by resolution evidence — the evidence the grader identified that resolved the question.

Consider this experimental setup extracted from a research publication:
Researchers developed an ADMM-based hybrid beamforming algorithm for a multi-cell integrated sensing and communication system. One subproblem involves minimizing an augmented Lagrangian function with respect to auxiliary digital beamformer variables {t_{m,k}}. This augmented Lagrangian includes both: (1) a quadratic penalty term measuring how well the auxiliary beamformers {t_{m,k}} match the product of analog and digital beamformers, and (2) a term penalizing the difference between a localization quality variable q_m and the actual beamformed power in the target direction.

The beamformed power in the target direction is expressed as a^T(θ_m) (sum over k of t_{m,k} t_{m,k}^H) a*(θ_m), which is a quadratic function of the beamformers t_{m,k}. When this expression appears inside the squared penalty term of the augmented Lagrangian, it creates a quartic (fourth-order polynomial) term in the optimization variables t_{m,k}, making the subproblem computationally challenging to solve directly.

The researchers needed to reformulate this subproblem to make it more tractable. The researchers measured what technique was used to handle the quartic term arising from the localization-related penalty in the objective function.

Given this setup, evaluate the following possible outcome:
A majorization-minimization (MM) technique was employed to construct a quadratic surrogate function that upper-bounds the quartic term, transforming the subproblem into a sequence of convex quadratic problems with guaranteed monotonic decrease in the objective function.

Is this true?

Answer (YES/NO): NO